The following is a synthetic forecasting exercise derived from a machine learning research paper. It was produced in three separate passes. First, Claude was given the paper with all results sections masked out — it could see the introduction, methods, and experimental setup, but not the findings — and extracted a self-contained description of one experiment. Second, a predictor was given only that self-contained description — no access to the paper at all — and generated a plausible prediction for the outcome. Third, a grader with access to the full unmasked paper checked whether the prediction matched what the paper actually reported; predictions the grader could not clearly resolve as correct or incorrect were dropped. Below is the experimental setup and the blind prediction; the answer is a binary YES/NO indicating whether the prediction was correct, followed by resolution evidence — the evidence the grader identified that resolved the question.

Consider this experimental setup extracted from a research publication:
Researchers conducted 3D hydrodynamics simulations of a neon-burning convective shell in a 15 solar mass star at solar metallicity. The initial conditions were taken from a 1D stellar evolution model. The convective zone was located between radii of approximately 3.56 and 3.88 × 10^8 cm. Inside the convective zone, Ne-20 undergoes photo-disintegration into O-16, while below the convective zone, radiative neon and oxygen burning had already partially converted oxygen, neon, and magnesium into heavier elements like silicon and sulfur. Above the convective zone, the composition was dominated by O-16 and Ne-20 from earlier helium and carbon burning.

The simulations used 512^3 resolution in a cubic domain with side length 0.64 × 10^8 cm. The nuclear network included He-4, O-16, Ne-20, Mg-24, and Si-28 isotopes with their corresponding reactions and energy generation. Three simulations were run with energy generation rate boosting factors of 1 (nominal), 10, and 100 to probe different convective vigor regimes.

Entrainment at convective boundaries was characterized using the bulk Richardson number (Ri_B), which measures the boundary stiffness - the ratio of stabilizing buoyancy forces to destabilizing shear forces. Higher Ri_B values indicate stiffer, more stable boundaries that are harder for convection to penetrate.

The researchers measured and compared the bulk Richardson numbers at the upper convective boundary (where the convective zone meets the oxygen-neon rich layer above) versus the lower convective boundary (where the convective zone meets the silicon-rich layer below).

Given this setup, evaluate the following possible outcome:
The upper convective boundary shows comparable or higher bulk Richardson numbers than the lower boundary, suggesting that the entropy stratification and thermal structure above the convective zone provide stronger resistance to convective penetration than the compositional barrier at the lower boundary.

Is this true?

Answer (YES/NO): NO